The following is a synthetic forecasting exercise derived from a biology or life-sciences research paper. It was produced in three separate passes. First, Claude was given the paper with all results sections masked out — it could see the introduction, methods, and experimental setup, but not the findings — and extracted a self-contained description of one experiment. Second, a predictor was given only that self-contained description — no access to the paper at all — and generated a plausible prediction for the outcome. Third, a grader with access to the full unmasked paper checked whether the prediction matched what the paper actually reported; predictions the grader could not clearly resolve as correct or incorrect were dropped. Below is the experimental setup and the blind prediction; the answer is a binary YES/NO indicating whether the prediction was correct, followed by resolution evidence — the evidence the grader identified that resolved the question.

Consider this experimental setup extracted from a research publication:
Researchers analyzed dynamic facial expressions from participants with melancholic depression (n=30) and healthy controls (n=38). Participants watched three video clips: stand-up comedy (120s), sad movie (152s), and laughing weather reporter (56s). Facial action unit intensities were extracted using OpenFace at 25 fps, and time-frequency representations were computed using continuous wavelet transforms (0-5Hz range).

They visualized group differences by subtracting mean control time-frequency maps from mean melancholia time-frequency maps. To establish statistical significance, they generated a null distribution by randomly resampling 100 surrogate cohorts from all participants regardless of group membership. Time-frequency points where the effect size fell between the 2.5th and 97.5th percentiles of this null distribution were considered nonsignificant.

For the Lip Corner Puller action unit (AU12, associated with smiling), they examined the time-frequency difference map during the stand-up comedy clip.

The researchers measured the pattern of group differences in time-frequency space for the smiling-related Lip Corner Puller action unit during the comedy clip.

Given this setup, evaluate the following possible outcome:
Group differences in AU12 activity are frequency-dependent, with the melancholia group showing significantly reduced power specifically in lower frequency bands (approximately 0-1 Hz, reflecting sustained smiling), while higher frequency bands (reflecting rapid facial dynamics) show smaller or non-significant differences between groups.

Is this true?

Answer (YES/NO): NO